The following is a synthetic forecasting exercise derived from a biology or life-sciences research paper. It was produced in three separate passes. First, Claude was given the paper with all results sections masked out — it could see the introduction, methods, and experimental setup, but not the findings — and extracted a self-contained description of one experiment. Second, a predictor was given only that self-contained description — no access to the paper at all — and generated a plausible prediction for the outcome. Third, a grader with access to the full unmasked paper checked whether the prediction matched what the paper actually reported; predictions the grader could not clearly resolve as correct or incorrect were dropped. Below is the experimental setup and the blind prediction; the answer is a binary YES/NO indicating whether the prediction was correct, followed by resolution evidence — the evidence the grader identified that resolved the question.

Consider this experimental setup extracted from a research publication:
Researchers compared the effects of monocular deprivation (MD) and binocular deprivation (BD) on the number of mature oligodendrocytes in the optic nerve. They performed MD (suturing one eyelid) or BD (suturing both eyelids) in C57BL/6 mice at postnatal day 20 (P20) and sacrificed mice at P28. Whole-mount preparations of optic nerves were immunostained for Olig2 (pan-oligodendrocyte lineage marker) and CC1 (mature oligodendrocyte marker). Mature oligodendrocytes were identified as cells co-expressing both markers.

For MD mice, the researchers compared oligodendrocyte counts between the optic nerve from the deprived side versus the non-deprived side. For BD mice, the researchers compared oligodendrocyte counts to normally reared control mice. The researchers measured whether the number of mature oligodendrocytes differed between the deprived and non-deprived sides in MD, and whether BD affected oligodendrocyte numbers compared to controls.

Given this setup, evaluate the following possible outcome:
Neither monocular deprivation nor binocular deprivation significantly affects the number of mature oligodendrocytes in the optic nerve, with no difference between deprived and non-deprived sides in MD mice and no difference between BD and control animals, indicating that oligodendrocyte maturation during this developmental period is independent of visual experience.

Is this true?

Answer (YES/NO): NO